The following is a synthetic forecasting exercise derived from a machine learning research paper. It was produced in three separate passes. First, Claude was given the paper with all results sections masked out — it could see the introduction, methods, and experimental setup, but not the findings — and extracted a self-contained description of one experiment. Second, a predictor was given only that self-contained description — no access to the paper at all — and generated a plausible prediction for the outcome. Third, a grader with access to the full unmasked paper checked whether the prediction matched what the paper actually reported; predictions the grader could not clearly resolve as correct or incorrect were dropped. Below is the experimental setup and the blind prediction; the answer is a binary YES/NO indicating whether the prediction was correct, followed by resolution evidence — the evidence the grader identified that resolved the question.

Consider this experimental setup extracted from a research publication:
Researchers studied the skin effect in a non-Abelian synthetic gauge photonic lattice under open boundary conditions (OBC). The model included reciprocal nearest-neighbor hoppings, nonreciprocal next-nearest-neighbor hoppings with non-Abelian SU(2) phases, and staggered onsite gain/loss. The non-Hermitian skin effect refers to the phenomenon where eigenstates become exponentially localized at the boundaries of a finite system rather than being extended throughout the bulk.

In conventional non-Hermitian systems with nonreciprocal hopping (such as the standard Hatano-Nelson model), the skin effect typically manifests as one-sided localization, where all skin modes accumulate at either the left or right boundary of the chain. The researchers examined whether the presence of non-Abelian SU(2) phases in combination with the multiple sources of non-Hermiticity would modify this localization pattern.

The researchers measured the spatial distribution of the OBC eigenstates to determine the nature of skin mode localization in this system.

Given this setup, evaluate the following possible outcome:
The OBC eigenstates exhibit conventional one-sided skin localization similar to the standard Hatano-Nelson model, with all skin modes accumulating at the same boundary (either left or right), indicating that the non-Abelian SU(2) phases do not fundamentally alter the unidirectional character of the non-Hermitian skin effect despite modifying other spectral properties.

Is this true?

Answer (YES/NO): NO